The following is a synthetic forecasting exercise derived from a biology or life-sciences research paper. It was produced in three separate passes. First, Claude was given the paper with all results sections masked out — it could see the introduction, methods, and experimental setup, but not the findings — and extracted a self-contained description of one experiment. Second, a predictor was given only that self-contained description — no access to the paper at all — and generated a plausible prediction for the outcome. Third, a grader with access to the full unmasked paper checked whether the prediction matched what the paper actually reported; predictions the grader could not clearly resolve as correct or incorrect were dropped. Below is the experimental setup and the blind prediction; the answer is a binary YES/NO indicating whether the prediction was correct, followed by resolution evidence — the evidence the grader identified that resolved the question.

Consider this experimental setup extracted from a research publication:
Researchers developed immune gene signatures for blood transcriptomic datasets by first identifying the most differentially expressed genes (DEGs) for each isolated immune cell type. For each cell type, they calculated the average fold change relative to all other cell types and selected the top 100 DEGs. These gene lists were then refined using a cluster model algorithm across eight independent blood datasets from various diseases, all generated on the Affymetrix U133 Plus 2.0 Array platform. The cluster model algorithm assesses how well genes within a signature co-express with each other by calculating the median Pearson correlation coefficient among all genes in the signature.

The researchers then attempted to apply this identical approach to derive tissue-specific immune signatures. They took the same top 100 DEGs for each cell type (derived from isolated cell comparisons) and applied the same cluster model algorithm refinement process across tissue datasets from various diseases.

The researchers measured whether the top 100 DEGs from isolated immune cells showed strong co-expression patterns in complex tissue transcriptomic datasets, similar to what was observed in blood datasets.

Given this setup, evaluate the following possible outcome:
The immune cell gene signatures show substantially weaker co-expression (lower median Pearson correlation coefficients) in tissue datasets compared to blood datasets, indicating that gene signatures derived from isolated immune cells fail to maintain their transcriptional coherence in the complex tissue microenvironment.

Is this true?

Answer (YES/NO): YES